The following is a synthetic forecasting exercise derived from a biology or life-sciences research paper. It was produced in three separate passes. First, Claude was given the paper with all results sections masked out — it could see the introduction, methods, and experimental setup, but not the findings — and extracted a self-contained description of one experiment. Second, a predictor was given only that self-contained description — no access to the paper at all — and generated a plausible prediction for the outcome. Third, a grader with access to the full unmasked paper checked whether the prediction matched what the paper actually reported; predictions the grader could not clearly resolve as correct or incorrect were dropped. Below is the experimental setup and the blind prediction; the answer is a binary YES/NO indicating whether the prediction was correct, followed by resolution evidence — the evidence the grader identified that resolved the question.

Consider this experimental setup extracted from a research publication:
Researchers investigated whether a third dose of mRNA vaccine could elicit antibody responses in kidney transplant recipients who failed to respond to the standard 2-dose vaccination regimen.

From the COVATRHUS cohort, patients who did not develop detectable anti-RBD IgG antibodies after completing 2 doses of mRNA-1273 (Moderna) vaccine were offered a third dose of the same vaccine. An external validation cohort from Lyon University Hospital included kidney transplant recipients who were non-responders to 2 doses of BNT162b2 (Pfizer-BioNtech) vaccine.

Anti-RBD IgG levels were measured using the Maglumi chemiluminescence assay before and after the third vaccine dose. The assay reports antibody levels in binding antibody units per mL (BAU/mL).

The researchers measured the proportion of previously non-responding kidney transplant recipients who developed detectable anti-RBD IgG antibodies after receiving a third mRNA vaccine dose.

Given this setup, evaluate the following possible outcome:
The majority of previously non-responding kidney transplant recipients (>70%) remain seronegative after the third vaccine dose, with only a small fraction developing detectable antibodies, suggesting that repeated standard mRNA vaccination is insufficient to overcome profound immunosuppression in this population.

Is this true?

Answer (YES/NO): NO